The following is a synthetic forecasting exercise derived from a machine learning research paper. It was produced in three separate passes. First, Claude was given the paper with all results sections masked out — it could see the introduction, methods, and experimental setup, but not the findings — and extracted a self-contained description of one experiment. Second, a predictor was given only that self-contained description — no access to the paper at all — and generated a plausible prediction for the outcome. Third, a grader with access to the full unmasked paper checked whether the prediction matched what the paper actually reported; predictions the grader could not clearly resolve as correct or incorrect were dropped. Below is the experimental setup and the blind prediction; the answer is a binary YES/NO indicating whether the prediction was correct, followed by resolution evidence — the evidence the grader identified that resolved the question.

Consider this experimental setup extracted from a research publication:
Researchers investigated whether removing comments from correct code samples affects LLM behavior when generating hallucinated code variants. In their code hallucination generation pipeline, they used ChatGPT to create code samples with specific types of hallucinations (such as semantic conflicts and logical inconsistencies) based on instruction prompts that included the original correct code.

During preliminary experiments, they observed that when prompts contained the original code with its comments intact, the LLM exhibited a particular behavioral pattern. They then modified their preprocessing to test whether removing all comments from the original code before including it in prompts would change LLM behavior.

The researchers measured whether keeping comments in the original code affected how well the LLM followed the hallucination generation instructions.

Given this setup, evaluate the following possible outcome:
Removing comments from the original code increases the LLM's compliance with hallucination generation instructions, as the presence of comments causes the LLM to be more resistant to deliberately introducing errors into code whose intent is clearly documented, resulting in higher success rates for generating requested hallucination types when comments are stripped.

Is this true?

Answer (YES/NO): YES